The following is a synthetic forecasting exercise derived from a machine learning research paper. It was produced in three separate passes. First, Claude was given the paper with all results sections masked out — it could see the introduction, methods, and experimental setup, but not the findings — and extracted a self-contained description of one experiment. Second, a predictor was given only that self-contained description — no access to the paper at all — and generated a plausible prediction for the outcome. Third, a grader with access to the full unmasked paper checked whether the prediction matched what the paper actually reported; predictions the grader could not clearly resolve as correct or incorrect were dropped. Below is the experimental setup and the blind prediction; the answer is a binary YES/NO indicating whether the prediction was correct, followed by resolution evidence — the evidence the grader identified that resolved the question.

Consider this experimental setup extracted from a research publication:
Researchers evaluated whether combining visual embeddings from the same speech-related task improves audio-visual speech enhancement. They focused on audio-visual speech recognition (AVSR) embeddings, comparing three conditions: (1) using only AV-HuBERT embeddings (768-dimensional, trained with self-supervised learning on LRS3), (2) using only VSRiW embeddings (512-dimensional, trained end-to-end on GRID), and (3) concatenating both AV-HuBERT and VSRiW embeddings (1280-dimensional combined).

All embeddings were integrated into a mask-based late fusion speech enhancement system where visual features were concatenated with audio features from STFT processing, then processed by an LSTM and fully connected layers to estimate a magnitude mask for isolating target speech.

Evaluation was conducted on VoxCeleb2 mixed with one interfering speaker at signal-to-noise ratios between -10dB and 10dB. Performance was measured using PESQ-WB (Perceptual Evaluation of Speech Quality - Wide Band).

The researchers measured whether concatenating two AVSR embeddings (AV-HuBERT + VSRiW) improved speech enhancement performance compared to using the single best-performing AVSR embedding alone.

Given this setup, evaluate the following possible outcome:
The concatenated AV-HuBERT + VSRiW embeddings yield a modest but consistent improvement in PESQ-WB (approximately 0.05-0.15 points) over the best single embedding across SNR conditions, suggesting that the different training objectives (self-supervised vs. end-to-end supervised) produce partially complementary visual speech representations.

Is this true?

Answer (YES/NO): NO